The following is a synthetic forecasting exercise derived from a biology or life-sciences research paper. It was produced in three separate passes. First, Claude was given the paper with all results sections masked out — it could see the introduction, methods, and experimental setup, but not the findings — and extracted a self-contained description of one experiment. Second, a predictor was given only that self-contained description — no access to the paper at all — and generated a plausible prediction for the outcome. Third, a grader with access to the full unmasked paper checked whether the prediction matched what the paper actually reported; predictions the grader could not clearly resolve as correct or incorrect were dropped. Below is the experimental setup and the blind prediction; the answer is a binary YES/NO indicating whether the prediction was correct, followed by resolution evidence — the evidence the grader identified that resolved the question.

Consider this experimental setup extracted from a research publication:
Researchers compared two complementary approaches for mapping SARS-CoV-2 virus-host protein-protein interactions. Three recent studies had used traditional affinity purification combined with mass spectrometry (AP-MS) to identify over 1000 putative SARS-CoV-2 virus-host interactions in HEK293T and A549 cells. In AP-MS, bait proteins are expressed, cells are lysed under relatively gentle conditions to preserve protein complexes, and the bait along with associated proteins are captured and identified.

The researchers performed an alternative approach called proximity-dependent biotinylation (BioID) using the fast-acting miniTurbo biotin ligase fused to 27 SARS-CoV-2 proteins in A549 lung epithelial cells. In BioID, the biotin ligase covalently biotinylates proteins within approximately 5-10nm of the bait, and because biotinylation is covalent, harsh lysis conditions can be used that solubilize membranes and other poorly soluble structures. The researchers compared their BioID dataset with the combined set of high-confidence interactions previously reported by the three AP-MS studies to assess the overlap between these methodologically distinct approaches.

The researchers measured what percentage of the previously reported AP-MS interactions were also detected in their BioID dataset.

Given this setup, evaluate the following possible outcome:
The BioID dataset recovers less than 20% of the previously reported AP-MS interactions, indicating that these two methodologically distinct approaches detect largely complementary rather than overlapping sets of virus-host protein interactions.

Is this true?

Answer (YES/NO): NO